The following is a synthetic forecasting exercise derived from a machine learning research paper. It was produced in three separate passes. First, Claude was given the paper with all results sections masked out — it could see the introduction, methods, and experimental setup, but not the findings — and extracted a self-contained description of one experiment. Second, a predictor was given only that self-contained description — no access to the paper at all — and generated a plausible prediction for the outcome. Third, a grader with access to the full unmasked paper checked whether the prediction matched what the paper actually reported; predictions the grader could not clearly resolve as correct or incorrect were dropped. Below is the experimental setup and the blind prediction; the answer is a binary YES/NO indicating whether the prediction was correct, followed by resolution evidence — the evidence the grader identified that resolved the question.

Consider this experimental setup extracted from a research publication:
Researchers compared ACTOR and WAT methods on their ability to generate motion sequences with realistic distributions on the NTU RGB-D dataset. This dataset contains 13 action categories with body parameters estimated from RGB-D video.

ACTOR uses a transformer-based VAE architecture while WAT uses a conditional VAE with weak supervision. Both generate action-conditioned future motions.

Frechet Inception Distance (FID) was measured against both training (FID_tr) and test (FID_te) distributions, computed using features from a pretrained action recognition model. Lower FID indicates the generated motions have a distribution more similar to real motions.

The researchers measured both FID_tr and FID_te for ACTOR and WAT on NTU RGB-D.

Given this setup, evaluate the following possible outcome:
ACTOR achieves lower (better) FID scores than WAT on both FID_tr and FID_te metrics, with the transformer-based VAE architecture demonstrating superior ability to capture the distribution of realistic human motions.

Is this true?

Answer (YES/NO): NO